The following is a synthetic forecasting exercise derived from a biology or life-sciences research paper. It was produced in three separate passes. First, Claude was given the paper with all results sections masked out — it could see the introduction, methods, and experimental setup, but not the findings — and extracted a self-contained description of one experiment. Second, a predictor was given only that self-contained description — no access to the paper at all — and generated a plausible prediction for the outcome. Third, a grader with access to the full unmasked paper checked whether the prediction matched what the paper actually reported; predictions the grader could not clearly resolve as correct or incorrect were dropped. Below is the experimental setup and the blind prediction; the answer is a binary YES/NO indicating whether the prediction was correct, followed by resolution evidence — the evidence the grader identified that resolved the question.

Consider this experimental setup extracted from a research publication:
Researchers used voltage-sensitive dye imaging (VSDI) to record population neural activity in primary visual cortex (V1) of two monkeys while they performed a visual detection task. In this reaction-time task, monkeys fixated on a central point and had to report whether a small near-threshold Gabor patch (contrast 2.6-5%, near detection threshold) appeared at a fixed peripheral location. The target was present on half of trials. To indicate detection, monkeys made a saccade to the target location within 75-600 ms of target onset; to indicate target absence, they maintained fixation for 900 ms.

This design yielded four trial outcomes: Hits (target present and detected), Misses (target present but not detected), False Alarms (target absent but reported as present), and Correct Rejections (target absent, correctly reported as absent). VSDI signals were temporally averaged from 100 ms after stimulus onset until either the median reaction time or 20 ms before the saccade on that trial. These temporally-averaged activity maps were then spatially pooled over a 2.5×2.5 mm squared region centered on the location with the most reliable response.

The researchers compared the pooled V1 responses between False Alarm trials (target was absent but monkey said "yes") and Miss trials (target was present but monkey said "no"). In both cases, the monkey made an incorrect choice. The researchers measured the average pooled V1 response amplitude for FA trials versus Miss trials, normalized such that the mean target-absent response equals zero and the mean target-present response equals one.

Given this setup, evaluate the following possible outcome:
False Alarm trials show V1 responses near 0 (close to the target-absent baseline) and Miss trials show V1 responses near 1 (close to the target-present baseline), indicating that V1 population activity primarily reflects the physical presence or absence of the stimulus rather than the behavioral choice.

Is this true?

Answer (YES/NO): NO